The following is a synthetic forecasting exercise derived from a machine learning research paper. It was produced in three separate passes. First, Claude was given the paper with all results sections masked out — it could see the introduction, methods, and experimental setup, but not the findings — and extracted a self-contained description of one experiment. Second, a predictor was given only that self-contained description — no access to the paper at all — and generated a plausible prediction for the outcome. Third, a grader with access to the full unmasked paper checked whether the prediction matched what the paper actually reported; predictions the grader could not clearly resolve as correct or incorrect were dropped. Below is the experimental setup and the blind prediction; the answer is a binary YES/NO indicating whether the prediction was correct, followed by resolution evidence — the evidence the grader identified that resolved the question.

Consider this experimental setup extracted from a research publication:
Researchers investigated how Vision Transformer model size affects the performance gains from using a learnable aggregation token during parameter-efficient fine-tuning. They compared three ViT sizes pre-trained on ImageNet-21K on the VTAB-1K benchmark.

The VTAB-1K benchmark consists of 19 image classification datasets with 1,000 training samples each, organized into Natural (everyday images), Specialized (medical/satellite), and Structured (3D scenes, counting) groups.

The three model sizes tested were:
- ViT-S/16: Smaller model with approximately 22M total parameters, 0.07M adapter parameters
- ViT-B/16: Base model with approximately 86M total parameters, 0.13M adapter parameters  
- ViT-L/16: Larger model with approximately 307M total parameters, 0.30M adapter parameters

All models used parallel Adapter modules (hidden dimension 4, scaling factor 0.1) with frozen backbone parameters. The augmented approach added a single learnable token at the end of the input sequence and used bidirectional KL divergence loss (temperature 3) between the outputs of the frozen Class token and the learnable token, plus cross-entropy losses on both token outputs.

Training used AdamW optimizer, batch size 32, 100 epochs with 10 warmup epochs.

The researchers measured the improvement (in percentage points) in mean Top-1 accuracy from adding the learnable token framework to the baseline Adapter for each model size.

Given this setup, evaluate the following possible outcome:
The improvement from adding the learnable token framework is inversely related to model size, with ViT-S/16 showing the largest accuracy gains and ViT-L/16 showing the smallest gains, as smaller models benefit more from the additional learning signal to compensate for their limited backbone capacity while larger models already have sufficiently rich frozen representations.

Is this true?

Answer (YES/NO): NO